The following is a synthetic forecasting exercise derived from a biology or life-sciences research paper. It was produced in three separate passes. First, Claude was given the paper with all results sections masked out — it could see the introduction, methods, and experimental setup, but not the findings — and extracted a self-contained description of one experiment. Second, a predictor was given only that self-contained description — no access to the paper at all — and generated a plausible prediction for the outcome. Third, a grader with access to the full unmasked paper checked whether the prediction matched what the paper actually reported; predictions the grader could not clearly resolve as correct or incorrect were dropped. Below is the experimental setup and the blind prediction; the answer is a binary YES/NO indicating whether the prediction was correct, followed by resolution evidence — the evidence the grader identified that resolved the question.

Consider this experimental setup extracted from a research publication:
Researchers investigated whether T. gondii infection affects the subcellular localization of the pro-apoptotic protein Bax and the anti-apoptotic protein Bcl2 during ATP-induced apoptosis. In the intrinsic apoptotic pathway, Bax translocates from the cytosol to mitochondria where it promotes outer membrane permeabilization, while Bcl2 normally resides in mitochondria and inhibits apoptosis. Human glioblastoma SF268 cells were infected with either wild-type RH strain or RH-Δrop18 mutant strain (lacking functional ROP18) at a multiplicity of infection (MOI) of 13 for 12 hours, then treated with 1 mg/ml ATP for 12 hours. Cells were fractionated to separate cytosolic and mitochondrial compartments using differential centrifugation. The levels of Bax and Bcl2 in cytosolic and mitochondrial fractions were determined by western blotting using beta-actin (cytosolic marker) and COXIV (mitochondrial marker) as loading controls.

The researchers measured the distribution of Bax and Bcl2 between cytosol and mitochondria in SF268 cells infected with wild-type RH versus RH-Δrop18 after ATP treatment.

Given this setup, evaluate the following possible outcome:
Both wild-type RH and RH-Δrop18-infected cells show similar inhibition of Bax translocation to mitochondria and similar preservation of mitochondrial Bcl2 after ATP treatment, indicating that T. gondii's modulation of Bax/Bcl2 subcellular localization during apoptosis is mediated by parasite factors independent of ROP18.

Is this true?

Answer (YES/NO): NO